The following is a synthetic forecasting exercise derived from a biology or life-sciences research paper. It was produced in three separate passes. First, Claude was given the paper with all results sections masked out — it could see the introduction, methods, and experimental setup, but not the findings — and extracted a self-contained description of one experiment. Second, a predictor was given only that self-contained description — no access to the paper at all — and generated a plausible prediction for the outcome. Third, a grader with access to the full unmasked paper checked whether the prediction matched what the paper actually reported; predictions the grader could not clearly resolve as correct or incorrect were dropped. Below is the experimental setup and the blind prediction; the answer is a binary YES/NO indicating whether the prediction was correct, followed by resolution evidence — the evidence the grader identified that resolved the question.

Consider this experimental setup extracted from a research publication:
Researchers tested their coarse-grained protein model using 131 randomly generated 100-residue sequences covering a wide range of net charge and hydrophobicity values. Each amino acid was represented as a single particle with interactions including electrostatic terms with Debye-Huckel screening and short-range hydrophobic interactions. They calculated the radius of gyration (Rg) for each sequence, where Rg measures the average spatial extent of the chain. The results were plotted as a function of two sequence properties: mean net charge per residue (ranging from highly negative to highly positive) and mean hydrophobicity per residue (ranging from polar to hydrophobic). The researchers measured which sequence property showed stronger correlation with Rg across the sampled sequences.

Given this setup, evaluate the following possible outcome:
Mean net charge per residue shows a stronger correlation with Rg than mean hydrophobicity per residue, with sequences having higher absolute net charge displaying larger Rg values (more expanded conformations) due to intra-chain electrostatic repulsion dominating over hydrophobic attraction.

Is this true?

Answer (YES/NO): YES